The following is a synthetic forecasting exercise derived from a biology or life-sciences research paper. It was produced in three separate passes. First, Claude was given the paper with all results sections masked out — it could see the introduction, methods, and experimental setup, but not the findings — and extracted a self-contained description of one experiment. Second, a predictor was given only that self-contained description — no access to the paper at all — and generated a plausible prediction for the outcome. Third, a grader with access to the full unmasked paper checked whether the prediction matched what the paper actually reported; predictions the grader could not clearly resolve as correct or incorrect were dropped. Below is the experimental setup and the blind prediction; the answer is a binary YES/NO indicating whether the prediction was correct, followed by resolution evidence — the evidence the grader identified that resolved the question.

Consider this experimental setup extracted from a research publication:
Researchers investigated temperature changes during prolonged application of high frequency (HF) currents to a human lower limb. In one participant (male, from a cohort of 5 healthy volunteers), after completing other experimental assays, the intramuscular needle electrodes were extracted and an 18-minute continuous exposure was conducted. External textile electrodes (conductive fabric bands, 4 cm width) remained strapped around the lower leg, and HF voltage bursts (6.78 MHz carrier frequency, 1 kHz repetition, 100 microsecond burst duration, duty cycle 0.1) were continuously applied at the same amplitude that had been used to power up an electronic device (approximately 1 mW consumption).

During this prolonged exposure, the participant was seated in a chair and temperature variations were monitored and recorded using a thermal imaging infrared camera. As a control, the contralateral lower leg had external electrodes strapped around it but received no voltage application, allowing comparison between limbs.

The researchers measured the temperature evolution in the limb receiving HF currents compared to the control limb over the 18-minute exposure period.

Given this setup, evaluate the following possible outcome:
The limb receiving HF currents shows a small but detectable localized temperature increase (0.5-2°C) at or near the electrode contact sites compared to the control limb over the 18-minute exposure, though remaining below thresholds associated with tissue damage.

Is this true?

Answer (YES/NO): NO